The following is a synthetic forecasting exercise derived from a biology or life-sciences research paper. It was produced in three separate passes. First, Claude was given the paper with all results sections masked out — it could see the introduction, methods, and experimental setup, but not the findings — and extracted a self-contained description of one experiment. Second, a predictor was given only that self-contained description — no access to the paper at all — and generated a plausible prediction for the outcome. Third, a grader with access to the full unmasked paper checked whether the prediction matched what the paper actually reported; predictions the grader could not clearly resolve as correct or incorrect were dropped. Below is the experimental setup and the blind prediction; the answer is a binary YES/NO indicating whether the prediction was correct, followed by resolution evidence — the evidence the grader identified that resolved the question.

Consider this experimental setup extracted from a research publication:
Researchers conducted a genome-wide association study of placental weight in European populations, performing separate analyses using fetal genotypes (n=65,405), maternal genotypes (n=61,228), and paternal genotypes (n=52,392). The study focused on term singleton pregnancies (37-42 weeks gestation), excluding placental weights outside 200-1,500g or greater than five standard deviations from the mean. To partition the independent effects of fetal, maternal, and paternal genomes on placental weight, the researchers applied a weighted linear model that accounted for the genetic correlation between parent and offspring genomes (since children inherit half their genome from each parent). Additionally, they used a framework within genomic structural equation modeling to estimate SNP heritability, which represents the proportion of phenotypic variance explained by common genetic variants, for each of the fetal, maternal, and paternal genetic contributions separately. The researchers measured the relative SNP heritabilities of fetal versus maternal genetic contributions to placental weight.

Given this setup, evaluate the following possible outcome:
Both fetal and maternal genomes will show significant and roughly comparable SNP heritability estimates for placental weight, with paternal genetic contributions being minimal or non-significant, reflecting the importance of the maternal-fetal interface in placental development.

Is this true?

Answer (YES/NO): NO